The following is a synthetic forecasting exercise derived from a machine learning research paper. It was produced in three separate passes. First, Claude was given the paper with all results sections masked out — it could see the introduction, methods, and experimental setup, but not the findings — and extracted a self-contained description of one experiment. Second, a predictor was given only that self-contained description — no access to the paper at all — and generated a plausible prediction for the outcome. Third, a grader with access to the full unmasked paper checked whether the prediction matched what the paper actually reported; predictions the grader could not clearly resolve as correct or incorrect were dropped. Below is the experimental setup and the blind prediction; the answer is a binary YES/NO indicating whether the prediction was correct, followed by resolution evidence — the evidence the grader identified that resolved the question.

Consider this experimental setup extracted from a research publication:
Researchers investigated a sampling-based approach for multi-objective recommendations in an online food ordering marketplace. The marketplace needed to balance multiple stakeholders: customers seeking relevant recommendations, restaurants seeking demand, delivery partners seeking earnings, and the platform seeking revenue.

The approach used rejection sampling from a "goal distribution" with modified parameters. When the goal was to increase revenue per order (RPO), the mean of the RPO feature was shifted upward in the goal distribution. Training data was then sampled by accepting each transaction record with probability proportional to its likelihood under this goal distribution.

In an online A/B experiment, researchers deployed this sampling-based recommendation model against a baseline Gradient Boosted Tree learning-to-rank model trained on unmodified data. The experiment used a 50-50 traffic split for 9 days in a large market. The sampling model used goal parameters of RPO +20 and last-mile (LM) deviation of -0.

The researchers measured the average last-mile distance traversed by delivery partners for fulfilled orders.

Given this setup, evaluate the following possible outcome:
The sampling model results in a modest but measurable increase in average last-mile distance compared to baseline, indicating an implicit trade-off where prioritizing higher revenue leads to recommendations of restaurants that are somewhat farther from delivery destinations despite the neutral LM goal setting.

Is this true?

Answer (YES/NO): NO